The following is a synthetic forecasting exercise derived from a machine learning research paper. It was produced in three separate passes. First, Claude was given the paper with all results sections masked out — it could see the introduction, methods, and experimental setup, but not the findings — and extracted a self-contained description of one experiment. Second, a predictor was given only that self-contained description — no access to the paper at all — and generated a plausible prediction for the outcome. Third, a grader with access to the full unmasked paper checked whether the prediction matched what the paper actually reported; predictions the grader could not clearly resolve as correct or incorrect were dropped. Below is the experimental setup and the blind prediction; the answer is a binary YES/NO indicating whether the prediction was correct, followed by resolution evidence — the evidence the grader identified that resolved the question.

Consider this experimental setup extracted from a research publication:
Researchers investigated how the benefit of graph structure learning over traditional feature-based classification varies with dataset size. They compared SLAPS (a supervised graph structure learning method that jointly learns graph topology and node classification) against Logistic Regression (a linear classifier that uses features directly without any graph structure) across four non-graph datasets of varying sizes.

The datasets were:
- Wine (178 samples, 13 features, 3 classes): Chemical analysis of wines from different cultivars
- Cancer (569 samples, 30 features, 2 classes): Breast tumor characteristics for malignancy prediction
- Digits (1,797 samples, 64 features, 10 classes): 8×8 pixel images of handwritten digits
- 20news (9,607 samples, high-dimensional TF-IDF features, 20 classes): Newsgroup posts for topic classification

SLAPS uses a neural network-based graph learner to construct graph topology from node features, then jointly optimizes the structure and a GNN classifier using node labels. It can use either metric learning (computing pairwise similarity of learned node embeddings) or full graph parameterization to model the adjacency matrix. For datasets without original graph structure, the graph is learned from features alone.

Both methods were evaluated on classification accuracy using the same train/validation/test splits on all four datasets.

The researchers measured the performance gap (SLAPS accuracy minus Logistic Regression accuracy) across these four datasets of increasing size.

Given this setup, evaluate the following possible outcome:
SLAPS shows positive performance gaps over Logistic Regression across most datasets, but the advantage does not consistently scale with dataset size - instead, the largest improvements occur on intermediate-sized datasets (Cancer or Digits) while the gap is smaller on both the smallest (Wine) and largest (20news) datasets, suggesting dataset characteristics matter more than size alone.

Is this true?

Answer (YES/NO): NO